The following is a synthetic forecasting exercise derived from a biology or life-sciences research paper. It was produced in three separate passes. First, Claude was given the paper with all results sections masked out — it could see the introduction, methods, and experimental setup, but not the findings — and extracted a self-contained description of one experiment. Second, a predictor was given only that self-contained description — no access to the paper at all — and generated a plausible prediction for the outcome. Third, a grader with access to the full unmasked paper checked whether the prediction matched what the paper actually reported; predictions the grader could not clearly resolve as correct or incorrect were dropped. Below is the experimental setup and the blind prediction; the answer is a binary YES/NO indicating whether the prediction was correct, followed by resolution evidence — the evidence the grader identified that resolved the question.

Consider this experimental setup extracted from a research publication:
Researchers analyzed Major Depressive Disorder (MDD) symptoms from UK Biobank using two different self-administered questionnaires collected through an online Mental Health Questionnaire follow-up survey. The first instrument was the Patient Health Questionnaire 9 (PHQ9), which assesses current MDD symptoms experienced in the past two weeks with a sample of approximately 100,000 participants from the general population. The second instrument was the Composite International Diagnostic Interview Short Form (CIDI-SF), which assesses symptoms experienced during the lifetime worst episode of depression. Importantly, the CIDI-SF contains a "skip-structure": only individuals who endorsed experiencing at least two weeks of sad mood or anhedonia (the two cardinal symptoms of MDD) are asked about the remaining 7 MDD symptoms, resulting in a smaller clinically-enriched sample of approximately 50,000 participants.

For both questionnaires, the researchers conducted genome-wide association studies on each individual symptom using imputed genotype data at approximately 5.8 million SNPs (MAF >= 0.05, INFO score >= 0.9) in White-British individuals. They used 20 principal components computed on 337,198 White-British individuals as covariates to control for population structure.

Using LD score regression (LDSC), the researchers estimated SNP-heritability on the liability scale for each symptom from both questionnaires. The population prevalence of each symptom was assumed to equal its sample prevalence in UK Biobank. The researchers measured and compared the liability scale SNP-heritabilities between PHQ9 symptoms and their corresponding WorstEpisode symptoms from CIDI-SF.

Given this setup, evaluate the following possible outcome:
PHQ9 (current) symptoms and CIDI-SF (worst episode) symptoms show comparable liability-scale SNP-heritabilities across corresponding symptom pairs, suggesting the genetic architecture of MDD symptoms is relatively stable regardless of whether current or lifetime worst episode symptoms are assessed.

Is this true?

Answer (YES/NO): NO